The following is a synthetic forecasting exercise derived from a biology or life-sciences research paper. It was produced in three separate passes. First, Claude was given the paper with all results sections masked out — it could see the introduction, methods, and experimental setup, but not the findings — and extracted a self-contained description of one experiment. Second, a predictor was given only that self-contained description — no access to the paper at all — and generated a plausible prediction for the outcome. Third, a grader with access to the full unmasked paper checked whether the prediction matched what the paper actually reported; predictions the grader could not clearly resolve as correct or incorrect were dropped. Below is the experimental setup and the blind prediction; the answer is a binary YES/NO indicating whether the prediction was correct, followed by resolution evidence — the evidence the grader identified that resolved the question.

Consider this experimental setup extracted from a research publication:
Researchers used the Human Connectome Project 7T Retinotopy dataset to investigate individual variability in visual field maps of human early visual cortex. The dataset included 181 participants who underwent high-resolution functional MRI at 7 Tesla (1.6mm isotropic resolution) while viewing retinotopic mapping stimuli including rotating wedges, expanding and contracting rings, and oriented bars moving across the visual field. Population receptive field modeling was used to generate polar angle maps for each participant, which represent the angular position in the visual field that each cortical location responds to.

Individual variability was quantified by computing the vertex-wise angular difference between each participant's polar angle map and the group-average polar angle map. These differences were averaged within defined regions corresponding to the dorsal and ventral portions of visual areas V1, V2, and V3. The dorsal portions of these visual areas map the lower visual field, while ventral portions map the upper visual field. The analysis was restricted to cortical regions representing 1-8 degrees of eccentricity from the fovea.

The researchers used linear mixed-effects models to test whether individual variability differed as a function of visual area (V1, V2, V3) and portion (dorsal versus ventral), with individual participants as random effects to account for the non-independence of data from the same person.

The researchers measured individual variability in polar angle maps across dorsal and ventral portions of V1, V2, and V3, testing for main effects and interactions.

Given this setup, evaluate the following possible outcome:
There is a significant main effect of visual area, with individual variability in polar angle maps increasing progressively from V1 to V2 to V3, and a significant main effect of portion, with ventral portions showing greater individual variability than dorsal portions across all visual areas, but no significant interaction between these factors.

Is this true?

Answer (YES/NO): NO